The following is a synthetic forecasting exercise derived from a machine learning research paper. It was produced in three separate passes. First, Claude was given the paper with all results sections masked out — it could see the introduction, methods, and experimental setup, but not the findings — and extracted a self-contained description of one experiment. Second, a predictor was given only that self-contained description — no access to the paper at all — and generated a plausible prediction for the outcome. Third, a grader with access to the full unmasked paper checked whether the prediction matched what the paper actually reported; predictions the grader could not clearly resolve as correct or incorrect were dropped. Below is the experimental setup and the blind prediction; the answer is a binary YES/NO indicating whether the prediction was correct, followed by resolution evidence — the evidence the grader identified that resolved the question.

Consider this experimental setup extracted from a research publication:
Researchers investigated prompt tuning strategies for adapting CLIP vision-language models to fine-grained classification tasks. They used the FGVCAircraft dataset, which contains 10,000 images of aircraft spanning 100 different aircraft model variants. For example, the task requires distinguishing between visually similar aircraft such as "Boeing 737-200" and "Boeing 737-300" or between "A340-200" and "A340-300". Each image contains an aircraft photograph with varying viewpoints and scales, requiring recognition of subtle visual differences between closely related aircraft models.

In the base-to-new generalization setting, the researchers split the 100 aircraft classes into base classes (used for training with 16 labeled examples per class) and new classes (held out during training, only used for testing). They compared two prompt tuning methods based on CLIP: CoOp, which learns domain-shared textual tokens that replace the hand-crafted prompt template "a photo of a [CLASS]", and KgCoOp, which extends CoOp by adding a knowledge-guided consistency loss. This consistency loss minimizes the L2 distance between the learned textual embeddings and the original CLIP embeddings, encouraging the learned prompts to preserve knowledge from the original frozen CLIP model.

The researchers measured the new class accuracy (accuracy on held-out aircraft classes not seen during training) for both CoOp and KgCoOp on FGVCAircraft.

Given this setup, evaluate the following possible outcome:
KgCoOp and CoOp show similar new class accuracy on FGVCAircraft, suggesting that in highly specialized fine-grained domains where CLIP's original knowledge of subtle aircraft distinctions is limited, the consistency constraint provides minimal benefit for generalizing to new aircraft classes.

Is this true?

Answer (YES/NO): NO